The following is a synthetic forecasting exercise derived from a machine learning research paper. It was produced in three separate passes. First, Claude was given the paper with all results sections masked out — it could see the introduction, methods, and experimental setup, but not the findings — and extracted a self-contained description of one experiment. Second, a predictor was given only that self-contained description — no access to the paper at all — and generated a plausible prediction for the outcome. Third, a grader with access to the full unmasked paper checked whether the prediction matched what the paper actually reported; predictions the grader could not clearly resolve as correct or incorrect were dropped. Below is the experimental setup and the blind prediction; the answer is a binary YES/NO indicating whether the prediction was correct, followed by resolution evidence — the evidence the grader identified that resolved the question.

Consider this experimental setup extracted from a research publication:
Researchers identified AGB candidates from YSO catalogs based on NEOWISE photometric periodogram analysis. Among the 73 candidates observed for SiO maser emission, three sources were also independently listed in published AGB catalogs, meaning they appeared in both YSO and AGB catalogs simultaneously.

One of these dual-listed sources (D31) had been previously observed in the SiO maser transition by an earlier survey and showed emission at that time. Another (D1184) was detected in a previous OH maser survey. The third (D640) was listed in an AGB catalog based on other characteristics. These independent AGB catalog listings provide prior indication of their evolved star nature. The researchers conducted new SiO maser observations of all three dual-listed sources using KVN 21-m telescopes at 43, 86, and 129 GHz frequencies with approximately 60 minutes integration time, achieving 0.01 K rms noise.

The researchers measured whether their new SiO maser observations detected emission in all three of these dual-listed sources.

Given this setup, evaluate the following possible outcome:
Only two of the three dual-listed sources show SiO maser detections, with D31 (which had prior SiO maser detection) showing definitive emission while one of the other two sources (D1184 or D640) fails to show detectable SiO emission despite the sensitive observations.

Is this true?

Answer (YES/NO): YES